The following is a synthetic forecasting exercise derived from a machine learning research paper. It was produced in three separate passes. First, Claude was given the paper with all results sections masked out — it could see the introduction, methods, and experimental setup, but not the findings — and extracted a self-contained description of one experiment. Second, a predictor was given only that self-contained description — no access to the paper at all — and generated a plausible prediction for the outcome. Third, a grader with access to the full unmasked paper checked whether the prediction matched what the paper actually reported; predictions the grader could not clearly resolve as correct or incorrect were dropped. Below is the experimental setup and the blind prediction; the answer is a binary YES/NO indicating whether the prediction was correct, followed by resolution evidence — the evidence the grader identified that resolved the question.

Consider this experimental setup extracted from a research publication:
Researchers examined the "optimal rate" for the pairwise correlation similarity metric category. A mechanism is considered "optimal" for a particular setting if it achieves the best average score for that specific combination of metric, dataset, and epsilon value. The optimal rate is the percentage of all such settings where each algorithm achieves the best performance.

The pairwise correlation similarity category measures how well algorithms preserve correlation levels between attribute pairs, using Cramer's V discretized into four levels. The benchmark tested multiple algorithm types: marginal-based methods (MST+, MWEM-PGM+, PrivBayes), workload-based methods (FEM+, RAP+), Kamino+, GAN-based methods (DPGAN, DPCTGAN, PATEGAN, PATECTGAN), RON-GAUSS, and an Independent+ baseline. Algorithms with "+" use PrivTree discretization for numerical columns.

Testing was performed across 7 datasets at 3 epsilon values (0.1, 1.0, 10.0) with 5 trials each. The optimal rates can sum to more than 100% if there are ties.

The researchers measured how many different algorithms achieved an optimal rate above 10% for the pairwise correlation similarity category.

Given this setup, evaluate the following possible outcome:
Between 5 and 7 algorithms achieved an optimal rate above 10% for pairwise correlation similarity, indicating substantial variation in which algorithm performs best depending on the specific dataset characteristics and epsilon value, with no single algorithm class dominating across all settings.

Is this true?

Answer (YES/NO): NO